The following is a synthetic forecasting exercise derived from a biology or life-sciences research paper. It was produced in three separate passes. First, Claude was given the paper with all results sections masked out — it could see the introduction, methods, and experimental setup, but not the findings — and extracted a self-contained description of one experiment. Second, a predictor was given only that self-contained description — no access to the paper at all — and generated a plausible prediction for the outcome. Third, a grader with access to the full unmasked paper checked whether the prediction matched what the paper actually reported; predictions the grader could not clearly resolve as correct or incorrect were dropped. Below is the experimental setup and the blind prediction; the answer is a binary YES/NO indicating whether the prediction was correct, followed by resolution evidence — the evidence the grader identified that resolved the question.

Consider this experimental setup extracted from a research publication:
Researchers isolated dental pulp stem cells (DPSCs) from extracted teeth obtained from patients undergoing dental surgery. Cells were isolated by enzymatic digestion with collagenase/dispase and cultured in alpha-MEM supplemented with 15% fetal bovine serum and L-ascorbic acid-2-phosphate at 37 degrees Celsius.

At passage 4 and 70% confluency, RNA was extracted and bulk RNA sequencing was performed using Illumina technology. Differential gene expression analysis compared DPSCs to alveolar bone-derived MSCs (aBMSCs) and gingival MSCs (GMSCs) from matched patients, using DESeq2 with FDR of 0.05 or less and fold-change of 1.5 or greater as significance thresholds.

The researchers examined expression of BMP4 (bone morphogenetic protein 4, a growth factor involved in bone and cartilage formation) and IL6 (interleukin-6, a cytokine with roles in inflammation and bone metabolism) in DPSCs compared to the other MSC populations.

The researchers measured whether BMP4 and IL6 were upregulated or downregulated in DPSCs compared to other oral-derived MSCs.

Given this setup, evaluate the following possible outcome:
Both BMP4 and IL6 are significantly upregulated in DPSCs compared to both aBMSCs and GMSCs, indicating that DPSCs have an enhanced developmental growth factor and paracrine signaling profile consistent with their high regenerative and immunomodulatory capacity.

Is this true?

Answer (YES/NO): NO